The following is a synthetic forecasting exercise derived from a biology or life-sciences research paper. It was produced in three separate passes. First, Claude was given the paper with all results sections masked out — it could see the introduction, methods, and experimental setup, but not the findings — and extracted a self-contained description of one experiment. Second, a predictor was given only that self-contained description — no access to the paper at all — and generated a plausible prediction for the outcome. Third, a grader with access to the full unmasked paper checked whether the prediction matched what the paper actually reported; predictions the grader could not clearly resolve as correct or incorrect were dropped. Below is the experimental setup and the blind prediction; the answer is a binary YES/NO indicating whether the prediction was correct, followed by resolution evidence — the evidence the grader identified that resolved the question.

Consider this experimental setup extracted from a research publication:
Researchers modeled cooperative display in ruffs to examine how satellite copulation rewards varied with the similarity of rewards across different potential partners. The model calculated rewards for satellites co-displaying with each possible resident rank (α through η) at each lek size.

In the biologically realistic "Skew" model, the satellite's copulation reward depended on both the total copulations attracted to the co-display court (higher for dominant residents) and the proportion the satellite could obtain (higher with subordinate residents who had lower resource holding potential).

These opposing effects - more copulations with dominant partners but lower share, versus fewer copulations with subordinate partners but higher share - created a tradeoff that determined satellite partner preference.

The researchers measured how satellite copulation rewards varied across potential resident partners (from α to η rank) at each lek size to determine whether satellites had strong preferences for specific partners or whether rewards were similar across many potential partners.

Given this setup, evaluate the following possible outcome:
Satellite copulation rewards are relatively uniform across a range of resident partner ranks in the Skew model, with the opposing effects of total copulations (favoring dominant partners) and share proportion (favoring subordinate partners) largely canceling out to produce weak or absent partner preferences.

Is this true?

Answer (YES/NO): NO